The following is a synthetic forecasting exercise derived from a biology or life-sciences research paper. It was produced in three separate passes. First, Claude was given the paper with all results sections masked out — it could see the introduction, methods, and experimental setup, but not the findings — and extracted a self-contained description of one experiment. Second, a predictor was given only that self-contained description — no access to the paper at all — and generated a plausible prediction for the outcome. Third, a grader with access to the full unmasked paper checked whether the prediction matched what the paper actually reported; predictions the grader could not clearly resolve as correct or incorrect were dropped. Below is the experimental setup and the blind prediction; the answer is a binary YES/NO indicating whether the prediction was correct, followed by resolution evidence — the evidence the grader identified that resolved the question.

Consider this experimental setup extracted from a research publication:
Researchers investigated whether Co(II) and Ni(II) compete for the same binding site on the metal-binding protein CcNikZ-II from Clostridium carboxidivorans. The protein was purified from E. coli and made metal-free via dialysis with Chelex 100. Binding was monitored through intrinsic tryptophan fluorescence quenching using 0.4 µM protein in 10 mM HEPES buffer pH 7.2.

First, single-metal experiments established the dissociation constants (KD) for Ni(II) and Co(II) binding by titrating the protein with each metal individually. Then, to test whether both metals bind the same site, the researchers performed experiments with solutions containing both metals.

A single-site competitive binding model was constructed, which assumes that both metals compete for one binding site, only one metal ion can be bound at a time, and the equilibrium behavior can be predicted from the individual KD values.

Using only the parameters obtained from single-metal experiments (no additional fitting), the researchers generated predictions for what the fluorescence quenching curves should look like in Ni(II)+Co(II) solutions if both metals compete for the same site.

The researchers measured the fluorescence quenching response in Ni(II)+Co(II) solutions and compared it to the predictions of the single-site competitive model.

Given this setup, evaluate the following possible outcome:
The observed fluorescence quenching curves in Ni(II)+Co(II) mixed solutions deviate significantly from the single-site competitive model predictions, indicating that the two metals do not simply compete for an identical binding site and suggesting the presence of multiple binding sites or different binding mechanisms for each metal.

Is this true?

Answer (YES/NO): NO